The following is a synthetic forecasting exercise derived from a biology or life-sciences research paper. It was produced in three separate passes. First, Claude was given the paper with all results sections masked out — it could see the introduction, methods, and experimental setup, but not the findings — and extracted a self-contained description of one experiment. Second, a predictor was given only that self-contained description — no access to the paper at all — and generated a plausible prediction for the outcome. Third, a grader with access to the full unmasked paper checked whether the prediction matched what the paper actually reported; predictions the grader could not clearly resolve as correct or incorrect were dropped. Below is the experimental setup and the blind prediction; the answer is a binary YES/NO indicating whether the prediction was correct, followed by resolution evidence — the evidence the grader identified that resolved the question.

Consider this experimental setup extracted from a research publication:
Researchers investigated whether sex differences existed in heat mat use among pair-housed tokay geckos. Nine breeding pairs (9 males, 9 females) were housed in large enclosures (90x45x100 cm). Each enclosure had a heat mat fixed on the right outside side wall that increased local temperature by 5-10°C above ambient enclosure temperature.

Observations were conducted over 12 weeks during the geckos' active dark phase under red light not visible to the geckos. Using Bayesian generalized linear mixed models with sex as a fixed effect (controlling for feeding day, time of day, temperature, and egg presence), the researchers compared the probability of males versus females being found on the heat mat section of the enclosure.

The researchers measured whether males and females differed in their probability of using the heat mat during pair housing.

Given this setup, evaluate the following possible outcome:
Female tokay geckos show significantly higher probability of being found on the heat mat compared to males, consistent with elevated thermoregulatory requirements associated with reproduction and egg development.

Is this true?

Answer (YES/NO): NO